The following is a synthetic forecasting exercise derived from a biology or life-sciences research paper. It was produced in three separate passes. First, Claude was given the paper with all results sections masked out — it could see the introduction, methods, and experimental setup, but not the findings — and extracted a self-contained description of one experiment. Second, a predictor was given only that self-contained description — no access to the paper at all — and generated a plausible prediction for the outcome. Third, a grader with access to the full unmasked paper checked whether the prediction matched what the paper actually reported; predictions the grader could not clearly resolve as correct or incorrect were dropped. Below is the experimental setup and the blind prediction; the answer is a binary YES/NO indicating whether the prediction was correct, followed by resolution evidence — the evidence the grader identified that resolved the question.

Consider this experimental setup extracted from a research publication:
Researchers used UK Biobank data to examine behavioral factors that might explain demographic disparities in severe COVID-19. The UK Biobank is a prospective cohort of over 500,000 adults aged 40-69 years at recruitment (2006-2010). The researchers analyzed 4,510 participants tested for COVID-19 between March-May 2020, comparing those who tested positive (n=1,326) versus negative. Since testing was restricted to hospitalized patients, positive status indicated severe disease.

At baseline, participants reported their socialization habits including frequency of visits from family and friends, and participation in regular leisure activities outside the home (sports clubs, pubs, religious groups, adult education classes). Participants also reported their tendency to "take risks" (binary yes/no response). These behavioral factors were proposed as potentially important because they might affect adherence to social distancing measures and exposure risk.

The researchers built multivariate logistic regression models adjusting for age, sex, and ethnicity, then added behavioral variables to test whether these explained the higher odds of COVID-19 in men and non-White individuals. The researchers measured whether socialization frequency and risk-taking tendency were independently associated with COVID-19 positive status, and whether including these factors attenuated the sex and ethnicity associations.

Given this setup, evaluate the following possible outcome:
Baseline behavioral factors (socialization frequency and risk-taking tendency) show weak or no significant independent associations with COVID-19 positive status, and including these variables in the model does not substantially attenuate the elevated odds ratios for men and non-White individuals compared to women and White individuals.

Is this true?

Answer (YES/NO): YES